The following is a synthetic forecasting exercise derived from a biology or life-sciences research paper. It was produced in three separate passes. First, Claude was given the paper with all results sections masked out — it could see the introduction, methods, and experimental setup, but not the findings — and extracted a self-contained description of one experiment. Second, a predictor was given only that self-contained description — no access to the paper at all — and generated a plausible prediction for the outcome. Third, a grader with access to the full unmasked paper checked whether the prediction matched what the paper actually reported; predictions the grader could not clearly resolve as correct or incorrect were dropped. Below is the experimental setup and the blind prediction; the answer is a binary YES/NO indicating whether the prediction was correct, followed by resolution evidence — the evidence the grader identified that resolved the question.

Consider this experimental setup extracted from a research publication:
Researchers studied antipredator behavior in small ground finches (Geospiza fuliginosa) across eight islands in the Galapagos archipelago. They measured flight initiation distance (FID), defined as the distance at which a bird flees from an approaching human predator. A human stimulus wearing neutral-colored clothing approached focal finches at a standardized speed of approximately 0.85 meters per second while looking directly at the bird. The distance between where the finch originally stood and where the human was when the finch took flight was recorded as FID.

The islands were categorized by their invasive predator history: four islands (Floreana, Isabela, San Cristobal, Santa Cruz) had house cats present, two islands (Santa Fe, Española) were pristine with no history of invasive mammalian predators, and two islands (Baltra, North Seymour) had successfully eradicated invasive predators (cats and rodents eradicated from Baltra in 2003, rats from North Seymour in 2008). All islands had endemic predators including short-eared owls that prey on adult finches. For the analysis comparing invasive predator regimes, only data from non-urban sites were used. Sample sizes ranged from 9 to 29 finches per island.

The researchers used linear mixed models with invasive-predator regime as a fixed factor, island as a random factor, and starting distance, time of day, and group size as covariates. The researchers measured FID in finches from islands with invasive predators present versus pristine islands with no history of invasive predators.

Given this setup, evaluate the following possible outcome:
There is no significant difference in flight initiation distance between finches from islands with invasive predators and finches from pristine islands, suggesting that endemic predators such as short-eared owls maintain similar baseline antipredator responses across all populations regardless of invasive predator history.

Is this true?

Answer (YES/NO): NO